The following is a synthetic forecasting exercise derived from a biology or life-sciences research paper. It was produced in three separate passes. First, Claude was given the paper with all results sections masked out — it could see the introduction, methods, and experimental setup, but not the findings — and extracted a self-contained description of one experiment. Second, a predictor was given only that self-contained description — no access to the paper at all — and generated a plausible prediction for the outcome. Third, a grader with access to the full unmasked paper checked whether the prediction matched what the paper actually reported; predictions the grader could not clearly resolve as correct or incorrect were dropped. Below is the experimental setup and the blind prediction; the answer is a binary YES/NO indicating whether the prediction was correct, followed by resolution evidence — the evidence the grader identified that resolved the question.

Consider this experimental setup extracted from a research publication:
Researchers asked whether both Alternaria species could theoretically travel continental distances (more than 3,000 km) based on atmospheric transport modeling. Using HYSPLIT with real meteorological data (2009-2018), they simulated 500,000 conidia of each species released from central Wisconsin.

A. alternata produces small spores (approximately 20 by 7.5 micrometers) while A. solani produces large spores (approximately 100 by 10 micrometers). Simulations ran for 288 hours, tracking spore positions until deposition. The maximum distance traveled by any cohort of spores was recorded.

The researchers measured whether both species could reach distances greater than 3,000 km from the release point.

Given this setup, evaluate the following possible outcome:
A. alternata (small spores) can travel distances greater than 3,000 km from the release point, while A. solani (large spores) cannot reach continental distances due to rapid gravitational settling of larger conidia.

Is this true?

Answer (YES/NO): NO